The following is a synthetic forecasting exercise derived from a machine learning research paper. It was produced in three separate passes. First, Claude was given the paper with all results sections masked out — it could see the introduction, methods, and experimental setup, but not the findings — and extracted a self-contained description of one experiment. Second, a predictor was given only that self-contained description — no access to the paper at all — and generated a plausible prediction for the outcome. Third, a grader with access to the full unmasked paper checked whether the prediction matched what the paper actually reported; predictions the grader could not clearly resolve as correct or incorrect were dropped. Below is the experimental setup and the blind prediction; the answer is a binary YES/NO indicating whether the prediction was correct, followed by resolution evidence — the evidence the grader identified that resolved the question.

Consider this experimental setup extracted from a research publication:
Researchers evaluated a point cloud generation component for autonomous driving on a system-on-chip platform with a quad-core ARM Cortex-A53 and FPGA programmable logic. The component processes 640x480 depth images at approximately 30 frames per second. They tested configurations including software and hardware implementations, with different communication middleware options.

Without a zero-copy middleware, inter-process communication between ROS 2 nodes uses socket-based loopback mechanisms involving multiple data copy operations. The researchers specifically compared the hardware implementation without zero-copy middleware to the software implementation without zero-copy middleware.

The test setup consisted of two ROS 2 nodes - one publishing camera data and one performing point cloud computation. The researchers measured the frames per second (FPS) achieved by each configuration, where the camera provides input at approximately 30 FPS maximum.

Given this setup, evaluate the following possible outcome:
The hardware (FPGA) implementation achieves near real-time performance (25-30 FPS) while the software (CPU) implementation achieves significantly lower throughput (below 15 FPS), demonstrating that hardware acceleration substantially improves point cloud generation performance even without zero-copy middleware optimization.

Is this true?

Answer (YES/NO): NO